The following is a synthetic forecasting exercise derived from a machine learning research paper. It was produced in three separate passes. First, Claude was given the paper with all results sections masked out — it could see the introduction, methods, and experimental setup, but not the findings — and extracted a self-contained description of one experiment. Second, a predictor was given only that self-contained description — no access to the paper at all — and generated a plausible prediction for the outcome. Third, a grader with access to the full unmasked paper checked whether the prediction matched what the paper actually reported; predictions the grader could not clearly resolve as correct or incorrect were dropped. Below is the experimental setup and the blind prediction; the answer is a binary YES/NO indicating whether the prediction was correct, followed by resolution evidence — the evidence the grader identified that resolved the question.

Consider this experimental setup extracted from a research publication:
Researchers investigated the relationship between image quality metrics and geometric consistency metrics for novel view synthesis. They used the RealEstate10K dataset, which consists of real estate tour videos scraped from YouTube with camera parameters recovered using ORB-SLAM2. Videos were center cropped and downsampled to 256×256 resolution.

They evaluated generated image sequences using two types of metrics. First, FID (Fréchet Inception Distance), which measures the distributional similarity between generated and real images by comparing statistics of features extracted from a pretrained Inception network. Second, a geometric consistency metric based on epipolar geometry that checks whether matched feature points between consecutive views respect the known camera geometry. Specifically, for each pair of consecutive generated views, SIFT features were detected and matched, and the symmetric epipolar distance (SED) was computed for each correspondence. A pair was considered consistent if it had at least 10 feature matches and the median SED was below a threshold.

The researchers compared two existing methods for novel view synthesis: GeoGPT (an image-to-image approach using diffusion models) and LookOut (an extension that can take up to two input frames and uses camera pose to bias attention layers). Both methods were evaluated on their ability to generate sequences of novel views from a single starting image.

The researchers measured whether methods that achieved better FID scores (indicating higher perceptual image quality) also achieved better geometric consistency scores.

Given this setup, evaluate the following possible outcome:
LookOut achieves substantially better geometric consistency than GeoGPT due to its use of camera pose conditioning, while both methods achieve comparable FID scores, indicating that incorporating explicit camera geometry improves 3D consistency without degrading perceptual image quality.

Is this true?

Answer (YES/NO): NO